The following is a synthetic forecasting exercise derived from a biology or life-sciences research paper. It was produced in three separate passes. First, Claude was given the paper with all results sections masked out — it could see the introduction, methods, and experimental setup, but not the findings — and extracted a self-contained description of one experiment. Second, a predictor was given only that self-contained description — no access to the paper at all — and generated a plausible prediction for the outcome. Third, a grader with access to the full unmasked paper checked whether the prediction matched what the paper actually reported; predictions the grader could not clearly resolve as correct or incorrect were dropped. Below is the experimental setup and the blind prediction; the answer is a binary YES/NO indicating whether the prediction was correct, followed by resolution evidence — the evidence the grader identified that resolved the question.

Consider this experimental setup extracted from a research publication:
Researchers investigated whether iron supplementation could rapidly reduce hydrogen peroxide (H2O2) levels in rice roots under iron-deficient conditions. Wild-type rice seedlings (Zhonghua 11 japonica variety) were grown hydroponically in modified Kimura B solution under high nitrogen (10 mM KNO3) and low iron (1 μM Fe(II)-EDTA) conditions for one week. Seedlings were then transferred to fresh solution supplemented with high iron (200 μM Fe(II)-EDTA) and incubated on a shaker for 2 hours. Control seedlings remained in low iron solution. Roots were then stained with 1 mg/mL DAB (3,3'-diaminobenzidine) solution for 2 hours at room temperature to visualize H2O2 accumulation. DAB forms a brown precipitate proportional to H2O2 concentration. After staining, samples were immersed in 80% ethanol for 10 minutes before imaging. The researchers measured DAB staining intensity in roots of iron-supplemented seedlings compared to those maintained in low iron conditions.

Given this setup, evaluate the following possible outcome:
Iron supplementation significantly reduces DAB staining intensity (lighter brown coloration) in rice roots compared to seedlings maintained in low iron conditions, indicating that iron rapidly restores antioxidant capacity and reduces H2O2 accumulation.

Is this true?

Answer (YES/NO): YES